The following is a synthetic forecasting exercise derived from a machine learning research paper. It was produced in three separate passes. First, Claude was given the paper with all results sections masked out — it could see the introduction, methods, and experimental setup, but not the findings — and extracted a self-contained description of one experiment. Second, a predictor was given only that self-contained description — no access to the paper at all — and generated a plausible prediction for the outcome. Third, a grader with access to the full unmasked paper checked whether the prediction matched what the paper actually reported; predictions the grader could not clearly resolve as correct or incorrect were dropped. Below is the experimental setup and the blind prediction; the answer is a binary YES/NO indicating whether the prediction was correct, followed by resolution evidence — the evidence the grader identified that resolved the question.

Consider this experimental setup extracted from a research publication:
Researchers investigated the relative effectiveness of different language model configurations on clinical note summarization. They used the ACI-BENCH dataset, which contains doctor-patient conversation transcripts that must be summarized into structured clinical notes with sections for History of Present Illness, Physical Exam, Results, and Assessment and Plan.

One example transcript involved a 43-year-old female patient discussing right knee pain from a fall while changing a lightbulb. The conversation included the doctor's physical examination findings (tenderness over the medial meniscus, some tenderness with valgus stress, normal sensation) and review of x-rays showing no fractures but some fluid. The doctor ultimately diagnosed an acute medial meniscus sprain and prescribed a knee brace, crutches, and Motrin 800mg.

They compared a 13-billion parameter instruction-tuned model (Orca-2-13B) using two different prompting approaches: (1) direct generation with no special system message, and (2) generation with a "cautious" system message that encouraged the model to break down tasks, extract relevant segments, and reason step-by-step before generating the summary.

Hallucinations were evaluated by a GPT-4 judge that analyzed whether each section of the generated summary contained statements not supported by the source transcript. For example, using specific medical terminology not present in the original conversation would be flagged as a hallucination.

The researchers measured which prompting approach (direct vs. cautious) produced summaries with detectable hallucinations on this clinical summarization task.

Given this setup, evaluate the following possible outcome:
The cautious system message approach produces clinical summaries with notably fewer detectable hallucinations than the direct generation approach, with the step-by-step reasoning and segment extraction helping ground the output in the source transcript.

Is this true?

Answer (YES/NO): NO